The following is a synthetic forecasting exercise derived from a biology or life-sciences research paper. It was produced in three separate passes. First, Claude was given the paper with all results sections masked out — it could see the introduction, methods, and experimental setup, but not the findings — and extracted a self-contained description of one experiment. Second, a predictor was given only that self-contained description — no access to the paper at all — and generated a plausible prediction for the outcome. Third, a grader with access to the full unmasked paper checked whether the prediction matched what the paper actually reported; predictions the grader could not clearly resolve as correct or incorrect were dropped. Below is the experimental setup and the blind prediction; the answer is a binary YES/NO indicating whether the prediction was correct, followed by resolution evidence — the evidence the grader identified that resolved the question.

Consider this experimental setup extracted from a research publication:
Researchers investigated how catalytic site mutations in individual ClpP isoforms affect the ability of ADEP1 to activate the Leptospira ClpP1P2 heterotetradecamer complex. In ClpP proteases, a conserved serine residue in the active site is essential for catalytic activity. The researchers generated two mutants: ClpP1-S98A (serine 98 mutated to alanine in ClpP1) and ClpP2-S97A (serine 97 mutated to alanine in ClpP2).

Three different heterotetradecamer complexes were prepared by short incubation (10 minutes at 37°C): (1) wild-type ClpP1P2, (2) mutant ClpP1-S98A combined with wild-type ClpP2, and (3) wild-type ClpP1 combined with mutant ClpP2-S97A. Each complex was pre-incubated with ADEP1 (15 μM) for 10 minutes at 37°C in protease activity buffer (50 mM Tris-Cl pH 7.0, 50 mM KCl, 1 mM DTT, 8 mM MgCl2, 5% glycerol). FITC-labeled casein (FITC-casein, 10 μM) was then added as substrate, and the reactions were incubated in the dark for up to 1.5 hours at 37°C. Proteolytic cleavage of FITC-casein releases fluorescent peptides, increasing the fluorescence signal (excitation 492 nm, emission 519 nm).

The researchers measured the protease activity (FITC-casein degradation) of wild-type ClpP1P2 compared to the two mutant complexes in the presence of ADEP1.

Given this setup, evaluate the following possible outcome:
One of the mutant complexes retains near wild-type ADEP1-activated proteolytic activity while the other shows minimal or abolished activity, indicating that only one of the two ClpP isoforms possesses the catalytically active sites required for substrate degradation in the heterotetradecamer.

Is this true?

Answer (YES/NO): YES